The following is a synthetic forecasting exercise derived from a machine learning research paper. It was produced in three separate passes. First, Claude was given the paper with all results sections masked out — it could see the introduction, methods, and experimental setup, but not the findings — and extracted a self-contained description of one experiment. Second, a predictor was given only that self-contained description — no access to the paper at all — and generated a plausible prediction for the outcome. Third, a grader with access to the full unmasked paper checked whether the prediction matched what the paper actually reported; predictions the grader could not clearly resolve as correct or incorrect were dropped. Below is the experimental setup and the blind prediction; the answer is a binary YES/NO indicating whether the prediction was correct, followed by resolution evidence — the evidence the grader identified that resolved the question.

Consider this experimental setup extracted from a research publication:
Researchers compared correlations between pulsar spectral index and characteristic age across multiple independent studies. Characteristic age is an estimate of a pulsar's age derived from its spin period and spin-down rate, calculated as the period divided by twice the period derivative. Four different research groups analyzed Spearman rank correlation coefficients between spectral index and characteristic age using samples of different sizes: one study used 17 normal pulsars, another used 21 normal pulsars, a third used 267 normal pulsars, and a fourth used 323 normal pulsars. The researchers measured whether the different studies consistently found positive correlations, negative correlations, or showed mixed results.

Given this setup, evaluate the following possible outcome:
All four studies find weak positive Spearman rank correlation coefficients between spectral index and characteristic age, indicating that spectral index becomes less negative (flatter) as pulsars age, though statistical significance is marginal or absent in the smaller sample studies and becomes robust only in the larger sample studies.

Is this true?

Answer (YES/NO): NO